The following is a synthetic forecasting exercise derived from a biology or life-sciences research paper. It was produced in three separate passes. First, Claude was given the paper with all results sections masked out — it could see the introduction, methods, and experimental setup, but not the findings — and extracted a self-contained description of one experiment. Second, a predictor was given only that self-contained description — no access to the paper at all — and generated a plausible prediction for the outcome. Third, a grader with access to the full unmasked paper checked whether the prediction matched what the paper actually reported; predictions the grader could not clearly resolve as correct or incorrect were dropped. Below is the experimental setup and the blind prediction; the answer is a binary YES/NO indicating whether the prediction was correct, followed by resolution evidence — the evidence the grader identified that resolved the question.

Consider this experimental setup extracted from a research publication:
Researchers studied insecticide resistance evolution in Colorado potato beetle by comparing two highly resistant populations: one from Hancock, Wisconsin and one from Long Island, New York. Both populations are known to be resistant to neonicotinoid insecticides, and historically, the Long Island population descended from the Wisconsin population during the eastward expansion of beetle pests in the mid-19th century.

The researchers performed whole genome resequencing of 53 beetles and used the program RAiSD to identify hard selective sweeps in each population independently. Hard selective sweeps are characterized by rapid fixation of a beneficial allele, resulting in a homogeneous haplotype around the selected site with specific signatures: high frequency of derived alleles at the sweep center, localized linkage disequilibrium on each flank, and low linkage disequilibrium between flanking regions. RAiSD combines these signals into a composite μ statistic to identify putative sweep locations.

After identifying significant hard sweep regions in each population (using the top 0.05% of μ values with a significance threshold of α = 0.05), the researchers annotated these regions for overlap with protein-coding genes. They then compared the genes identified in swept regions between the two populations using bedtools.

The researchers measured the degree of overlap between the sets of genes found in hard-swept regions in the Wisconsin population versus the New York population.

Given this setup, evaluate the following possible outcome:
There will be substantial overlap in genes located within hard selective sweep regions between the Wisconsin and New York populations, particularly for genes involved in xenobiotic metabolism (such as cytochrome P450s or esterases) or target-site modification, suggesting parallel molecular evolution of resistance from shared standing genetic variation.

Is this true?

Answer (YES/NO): NO